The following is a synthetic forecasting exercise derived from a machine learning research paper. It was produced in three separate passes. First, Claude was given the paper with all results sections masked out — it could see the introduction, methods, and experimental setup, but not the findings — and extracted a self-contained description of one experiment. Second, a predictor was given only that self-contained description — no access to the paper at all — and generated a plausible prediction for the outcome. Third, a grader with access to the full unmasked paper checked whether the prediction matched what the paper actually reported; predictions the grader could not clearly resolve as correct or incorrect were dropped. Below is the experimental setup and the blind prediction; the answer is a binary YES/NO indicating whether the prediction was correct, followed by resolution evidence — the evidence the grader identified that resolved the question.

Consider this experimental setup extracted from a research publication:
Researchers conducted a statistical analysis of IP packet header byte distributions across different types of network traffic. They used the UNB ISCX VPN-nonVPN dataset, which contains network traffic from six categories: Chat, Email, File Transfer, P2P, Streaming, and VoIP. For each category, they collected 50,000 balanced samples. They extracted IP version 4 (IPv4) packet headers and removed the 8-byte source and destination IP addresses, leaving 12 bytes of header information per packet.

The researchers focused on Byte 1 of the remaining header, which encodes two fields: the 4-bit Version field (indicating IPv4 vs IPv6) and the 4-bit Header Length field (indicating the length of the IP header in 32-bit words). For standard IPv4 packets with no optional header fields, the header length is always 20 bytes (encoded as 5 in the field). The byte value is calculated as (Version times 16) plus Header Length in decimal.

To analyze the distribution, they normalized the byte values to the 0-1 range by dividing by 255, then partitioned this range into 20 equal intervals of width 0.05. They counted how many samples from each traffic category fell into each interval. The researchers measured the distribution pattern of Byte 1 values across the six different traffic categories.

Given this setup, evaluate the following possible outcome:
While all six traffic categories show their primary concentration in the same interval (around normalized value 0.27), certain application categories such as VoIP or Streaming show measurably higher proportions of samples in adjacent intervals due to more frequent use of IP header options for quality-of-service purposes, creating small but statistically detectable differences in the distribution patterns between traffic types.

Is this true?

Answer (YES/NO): NO